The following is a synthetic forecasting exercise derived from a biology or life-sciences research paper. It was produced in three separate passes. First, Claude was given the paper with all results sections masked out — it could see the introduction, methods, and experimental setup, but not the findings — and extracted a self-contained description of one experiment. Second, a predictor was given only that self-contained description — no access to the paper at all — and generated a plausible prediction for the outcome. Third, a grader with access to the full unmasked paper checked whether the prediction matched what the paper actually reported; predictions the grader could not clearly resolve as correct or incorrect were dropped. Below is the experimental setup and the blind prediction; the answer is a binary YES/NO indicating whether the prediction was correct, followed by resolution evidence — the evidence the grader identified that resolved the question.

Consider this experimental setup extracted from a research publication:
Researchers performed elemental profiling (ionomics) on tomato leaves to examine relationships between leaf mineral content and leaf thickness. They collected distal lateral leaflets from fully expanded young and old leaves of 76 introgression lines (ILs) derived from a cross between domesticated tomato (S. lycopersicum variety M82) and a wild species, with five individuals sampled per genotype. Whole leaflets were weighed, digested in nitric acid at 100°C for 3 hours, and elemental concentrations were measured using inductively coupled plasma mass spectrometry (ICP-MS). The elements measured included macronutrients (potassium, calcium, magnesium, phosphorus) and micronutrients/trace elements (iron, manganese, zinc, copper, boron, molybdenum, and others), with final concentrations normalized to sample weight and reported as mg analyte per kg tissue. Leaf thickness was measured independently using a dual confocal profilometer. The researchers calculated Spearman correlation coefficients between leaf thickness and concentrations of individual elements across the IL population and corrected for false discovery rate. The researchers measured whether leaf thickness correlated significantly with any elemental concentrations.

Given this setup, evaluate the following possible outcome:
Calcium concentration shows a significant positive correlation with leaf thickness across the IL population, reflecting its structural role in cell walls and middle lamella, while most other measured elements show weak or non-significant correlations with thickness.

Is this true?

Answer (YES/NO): NO